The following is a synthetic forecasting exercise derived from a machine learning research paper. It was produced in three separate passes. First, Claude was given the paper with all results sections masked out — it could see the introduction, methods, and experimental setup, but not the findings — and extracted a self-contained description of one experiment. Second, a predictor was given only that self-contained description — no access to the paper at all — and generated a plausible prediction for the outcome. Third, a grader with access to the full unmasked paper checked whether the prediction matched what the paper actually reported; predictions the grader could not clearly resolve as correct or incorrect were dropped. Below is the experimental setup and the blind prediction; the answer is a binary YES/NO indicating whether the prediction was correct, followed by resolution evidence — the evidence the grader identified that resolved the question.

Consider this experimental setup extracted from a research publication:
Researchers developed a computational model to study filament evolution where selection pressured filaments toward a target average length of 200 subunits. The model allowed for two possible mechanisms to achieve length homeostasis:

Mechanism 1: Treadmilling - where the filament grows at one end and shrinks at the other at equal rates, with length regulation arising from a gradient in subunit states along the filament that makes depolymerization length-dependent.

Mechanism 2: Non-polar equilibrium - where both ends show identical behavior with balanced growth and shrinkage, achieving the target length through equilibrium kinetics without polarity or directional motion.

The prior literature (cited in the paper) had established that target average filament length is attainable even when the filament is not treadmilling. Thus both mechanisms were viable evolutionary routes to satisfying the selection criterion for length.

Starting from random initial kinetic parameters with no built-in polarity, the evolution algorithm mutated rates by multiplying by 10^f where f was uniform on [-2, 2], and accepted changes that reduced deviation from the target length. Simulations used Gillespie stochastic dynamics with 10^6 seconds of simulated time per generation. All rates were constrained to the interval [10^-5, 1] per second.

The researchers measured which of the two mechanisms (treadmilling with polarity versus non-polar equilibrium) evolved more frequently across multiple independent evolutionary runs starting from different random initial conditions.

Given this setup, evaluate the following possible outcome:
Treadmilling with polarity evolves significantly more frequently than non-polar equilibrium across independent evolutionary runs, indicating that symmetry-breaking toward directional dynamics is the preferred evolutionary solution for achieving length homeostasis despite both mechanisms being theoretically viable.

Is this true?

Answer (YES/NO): YES